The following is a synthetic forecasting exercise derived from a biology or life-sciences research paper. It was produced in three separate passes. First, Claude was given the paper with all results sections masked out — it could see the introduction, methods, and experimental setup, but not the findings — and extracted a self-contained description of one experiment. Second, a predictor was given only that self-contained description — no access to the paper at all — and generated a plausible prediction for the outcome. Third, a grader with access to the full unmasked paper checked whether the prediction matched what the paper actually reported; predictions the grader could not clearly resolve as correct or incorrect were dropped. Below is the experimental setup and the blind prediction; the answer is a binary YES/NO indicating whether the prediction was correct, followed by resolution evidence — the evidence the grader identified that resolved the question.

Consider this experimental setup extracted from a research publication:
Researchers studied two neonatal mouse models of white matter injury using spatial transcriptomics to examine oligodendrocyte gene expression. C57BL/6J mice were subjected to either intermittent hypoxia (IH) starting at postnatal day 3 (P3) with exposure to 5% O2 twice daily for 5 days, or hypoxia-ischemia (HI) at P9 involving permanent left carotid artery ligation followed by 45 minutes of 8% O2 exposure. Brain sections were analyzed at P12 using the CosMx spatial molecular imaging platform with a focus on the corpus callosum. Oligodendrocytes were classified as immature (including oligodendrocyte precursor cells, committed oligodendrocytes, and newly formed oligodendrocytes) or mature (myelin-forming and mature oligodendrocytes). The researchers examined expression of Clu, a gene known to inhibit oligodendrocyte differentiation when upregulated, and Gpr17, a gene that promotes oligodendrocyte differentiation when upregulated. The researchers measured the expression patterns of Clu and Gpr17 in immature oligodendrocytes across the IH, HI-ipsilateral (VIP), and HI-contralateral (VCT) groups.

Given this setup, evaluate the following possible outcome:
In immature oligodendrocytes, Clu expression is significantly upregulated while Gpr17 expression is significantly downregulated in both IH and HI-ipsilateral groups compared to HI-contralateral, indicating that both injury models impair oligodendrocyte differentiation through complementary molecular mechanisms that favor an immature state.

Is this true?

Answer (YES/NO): NO